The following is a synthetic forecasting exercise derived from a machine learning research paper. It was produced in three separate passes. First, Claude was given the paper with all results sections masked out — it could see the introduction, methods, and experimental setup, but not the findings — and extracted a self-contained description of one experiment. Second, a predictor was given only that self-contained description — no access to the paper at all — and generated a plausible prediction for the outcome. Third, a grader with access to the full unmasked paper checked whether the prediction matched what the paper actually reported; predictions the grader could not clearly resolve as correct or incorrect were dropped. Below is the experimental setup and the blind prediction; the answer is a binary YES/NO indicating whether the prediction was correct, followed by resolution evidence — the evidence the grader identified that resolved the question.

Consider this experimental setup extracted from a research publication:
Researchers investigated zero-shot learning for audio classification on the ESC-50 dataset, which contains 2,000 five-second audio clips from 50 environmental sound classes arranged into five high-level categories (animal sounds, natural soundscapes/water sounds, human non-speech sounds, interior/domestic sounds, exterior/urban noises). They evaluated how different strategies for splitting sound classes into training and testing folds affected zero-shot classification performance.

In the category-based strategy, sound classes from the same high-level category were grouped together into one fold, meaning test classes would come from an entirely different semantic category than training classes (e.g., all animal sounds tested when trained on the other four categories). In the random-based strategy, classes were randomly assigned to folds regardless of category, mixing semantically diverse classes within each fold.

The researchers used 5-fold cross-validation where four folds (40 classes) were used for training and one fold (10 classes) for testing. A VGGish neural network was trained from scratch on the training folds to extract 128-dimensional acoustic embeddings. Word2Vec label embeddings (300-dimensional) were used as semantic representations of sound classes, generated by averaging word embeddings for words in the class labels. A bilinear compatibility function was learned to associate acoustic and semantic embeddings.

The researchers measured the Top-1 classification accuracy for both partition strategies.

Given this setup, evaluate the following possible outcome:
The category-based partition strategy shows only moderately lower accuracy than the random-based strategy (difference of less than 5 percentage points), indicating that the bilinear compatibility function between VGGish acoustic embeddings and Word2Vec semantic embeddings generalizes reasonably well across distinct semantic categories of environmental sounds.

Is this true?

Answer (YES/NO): NO